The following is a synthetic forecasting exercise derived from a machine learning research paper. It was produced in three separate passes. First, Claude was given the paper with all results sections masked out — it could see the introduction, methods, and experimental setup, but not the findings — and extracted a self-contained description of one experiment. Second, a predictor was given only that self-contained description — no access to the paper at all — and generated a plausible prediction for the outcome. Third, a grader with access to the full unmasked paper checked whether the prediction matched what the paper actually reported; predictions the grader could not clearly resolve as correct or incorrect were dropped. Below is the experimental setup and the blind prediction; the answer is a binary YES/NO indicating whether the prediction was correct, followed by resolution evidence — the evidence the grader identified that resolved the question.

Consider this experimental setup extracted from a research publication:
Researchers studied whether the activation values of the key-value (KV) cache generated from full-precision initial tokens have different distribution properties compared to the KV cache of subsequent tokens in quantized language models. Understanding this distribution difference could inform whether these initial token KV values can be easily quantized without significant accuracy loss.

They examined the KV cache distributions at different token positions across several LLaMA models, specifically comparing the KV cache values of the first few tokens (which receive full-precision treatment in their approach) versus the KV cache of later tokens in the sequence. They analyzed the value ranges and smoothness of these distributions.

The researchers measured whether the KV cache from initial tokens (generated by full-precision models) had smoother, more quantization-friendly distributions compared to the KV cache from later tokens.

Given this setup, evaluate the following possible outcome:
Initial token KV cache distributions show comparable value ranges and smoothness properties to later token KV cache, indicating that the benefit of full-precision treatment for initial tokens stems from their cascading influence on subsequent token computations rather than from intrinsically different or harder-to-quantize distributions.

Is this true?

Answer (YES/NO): NO